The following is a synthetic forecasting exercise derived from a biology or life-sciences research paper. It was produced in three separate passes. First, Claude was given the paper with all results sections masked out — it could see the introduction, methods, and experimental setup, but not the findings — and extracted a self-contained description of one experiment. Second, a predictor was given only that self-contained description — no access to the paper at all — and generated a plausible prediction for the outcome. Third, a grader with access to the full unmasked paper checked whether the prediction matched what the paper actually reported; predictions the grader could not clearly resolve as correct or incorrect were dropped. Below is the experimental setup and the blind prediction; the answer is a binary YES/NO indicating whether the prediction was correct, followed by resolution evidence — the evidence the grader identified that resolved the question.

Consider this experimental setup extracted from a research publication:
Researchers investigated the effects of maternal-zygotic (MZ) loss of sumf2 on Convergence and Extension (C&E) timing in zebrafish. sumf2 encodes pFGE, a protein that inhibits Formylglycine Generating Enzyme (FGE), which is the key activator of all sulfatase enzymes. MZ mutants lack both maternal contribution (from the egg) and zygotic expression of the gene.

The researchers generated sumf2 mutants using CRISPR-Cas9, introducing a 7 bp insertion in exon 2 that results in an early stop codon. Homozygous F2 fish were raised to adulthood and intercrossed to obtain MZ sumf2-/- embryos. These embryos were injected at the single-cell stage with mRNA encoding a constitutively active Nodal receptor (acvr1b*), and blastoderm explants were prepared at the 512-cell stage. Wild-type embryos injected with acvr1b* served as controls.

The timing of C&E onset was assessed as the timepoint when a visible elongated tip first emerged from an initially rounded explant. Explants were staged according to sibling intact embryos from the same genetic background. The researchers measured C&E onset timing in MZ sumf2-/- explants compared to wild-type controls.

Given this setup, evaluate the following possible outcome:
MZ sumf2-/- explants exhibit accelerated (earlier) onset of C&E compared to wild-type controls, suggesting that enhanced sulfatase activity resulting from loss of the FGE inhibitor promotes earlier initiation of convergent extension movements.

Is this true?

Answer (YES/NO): NO